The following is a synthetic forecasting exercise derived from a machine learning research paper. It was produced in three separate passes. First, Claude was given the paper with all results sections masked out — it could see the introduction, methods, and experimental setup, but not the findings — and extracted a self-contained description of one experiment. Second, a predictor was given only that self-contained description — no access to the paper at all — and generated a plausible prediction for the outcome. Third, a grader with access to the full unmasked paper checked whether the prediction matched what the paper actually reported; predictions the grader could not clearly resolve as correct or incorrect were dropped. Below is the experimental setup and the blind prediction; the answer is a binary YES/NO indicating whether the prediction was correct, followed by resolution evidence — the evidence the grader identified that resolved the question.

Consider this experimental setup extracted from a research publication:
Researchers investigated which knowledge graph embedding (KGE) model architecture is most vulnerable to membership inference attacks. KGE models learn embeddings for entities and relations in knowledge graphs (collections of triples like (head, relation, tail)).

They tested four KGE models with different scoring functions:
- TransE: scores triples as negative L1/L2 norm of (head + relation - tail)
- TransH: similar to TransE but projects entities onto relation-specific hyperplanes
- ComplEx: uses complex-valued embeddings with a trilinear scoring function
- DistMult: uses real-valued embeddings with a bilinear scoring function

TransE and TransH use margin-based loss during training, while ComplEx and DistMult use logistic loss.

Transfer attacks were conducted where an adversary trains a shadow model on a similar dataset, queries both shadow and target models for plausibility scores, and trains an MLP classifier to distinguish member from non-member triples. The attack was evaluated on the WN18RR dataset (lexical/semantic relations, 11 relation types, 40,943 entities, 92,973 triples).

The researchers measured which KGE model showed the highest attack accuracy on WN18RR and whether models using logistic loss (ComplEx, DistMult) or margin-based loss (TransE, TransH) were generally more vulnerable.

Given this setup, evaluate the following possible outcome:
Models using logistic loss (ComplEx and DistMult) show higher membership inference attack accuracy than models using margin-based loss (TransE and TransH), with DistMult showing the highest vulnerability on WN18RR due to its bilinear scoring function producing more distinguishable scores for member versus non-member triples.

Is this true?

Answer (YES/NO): NO